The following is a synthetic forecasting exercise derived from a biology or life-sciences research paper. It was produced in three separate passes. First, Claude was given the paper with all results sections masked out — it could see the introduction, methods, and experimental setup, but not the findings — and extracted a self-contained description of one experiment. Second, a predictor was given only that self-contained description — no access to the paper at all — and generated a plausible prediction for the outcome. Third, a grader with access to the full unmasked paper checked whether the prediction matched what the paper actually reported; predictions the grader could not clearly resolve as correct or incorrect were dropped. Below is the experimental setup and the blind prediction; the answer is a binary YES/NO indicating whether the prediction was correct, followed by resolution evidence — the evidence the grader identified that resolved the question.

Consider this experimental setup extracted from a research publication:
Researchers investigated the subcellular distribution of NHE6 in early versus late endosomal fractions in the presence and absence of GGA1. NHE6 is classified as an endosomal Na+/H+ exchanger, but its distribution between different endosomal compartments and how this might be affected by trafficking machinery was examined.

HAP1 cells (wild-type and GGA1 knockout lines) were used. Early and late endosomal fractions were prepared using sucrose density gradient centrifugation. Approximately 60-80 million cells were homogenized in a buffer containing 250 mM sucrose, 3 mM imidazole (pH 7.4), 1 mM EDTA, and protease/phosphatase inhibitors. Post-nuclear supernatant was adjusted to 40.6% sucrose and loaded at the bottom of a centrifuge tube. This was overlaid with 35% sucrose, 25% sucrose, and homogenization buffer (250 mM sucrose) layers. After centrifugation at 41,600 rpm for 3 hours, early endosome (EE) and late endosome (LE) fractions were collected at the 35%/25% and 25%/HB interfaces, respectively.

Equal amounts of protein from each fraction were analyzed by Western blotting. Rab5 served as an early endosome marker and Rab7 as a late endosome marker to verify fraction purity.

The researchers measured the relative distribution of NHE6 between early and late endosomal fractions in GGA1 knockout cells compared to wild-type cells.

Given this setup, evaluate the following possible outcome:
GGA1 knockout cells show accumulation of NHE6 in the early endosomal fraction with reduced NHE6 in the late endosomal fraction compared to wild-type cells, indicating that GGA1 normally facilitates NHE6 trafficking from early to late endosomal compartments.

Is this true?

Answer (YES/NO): NO